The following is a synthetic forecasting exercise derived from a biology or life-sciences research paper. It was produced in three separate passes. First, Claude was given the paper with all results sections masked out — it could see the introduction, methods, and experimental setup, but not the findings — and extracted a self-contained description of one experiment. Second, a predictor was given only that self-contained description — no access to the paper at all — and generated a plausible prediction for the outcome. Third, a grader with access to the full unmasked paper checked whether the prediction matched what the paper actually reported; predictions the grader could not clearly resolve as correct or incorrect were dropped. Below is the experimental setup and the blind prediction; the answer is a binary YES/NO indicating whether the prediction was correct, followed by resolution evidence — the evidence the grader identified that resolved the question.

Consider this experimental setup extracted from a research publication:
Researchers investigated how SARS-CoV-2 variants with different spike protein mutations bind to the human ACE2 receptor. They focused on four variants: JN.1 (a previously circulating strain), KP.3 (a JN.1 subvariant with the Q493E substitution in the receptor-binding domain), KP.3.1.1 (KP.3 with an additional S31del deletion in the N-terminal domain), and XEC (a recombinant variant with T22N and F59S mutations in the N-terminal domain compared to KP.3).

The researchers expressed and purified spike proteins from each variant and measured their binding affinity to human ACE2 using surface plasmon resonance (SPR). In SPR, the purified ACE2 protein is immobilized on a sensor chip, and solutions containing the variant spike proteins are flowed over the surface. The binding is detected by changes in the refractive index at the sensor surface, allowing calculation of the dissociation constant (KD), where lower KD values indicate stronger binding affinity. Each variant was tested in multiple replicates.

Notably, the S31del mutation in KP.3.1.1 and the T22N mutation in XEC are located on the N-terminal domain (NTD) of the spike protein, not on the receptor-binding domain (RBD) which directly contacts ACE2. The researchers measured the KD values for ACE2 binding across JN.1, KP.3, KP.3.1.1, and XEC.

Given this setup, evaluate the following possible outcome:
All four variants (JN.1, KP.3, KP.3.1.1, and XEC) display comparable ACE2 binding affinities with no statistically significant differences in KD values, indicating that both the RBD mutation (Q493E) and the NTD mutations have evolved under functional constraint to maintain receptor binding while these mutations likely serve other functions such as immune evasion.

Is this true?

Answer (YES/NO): NO